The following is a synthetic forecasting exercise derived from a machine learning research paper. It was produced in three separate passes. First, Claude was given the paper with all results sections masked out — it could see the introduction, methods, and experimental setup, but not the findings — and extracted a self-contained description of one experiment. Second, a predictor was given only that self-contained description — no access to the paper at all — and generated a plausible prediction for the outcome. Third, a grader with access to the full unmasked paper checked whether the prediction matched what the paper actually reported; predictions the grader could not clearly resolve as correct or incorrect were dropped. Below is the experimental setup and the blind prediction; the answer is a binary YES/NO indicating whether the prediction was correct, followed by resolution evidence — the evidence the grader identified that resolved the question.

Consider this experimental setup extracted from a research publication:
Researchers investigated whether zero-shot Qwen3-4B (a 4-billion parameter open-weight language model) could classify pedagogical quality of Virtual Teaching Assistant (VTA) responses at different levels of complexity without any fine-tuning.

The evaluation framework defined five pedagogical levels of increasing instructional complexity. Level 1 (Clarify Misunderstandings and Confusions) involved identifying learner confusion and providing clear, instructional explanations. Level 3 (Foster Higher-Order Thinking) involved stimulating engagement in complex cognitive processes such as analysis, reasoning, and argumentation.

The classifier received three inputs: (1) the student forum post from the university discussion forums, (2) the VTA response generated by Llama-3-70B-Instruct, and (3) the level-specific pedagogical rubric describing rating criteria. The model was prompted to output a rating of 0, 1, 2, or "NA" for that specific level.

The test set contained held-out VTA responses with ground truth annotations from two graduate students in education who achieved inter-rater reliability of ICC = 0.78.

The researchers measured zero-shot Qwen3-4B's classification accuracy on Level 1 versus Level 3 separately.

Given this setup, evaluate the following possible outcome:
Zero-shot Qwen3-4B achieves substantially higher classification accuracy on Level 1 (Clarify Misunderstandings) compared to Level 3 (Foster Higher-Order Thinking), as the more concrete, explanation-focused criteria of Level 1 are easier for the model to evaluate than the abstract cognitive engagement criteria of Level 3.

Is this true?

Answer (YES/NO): YES